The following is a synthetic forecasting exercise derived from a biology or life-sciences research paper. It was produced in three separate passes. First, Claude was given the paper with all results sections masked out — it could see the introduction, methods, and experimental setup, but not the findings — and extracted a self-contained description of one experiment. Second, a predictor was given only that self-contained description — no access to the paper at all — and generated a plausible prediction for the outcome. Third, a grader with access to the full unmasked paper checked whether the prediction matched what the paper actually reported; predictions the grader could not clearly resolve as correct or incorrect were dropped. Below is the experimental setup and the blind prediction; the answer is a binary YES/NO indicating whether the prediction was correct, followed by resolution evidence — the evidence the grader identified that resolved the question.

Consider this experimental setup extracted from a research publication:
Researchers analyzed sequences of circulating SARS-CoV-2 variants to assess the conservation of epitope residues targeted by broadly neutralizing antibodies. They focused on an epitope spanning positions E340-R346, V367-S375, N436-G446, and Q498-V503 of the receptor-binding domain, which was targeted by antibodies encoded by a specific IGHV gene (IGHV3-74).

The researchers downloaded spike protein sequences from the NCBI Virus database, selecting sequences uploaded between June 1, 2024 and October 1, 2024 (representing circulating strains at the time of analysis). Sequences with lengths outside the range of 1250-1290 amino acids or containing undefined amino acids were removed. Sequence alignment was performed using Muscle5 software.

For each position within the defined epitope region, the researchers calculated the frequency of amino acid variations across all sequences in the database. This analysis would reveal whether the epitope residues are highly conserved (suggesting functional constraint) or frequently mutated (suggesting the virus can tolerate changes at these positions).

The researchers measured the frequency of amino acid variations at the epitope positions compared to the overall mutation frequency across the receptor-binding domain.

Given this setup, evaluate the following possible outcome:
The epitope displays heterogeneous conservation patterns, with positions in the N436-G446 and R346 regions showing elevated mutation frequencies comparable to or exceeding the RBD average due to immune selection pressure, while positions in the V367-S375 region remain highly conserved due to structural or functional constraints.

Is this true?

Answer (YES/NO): NO